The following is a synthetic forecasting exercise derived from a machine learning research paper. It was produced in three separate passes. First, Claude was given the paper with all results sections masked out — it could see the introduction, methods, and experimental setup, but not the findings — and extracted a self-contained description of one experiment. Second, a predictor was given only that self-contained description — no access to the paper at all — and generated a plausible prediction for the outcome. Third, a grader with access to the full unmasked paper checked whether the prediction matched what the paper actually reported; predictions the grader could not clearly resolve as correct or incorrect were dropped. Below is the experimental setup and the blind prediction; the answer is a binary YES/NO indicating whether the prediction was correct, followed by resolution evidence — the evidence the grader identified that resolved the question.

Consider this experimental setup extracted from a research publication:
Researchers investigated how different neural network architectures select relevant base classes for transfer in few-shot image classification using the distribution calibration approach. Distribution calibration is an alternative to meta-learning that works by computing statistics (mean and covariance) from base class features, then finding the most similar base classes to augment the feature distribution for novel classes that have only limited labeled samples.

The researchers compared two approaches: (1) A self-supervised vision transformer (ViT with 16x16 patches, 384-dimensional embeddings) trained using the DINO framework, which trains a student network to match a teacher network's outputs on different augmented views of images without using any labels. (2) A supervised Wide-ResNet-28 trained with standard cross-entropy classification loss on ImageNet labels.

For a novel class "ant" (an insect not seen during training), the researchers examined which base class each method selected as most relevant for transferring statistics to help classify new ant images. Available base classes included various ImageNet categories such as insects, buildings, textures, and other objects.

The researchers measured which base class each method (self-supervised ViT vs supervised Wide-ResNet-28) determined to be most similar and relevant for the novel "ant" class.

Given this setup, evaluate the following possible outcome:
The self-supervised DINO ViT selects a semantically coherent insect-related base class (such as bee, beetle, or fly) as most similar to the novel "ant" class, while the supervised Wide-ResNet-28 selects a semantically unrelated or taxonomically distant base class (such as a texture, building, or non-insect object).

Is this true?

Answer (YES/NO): YES